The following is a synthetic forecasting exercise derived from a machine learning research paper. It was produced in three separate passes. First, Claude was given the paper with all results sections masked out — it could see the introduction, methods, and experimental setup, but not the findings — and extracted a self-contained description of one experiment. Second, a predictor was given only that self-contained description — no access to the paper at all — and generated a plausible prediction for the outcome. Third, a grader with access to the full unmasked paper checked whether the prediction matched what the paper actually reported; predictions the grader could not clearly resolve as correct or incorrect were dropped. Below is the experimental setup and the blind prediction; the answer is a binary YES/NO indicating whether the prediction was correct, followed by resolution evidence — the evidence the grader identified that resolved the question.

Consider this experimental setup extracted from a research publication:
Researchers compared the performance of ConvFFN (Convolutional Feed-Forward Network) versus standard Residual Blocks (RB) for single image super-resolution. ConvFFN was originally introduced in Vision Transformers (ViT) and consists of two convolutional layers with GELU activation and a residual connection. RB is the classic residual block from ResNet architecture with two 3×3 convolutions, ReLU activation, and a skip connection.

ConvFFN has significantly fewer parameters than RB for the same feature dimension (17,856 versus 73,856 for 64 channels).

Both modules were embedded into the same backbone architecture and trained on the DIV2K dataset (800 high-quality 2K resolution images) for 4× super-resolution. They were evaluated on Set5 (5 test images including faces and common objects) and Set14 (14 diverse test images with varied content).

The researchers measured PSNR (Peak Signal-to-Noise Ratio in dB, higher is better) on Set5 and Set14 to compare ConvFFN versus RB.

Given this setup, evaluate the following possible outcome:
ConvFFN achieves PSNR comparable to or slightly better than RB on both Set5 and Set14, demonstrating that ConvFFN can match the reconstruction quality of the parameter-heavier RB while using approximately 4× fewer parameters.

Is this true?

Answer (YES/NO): NO